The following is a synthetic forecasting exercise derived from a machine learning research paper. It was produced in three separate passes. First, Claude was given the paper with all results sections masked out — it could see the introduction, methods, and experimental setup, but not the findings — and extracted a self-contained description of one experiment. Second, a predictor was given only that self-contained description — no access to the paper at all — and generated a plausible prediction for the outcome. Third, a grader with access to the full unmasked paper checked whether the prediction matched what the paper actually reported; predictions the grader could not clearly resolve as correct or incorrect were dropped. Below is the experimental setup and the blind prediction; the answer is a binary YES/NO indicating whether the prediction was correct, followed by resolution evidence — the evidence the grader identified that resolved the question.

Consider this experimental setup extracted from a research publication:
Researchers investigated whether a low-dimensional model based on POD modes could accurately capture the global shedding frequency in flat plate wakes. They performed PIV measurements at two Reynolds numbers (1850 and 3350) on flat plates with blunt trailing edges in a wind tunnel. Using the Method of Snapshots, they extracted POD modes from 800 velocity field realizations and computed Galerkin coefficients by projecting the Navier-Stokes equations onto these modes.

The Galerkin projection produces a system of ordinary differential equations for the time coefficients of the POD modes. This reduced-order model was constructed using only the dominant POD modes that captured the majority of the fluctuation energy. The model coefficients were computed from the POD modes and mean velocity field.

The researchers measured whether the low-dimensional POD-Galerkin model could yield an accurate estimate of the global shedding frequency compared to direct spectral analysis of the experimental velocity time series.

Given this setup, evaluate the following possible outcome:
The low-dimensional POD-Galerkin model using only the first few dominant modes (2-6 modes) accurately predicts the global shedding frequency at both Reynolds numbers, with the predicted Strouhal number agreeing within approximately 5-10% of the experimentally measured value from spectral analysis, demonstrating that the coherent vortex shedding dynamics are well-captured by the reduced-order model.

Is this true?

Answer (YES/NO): YES